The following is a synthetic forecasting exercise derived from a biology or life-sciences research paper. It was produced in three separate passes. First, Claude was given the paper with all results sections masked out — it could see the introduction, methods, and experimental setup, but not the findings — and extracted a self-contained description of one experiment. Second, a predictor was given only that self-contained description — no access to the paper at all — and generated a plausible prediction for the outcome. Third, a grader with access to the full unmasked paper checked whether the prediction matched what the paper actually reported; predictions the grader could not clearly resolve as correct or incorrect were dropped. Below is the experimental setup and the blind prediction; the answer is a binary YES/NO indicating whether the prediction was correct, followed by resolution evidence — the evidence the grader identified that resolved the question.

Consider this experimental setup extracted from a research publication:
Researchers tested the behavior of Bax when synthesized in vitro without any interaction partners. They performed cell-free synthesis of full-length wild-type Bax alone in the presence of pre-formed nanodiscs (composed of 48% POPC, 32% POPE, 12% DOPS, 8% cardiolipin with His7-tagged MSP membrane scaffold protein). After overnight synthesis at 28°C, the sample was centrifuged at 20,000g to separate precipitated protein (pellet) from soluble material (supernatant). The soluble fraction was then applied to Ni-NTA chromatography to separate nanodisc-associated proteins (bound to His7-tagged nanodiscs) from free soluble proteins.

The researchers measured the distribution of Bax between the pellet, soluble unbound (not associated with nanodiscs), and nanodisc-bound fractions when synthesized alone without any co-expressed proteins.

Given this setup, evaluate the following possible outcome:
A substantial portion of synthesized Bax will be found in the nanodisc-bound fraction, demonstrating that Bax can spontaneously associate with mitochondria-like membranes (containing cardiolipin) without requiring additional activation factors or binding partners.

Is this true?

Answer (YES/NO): NO